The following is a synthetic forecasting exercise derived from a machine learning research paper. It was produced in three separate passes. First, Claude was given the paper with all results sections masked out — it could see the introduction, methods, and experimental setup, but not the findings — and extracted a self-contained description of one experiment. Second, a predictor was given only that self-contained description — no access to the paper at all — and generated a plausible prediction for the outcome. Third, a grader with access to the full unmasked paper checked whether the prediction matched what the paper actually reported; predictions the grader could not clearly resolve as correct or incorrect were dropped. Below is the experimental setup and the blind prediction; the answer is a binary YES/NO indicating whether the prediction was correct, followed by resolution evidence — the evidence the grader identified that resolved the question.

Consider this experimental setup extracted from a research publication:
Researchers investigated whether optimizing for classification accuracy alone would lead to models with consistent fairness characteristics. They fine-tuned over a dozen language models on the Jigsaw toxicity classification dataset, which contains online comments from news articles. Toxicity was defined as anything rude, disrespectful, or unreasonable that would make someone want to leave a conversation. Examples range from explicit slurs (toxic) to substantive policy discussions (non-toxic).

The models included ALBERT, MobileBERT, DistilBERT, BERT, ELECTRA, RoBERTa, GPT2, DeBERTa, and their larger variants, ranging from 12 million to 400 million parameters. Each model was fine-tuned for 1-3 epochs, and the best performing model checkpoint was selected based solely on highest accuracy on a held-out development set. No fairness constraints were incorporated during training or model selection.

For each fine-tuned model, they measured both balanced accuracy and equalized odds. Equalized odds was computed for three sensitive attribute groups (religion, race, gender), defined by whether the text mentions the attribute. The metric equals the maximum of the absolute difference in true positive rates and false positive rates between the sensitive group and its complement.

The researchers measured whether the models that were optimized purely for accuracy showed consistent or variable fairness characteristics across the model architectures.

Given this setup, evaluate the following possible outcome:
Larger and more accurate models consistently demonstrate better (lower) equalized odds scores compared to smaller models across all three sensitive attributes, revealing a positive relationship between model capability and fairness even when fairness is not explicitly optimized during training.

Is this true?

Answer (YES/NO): NO